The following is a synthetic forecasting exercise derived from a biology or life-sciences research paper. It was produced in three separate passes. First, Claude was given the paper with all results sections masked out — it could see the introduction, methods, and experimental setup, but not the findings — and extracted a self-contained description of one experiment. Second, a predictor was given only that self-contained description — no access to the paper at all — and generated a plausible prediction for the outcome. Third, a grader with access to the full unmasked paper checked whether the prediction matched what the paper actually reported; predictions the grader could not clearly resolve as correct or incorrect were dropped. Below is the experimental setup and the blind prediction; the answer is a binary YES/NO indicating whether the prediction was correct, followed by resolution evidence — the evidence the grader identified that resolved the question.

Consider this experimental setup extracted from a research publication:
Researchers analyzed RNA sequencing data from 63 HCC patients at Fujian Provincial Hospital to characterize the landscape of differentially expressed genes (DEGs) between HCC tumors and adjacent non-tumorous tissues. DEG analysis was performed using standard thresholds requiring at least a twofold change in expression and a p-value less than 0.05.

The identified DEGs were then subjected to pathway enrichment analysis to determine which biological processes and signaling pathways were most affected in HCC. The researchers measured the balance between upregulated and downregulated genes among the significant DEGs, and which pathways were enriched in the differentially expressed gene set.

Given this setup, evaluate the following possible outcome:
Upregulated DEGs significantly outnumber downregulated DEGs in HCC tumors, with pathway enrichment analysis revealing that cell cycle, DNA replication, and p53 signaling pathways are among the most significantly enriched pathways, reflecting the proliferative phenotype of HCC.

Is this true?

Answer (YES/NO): NO